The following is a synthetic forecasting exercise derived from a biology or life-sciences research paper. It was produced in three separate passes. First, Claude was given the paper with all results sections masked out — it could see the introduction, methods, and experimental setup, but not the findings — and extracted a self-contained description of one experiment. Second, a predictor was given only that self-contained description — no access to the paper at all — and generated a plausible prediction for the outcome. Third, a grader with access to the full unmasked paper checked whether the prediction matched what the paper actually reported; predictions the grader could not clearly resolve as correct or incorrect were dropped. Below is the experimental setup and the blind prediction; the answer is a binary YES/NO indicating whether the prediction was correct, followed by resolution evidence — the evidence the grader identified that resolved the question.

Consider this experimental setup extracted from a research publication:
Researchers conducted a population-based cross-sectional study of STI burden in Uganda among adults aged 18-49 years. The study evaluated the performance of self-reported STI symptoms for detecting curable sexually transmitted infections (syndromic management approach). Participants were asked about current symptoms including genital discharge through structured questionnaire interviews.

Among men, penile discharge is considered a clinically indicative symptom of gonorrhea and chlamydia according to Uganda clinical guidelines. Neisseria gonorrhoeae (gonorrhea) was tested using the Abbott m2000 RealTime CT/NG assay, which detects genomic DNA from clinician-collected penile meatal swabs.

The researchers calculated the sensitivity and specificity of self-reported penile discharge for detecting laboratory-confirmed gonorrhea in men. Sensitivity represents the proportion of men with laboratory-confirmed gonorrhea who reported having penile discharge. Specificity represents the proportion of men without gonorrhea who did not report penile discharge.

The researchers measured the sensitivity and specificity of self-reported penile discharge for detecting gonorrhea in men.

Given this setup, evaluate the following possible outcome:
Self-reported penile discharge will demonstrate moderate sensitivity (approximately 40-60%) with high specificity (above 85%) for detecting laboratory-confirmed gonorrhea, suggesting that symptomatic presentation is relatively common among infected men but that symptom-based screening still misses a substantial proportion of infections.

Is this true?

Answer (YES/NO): NO